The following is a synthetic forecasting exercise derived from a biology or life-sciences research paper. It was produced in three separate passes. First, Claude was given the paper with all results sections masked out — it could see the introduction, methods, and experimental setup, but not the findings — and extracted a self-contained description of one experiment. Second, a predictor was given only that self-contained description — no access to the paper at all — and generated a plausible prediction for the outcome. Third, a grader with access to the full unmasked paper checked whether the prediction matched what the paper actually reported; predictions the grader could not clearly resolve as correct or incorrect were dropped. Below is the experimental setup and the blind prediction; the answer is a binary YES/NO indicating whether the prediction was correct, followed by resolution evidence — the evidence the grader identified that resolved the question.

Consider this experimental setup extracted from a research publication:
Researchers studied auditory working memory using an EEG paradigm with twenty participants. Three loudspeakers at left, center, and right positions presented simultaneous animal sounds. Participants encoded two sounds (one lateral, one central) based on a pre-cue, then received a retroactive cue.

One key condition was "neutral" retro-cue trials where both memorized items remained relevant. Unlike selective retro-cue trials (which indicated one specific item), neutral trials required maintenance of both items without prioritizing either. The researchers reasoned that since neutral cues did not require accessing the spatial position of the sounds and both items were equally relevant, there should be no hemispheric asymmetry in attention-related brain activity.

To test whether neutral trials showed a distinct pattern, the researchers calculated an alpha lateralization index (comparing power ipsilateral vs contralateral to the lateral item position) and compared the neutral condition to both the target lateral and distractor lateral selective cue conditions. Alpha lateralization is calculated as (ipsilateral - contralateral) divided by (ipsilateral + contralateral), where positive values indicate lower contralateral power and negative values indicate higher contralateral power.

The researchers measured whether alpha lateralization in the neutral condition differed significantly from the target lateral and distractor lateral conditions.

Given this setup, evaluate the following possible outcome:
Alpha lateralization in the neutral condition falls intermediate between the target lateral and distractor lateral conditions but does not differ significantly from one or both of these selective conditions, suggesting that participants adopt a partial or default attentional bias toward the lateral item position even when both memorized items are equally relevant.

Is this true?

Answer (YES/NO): NO